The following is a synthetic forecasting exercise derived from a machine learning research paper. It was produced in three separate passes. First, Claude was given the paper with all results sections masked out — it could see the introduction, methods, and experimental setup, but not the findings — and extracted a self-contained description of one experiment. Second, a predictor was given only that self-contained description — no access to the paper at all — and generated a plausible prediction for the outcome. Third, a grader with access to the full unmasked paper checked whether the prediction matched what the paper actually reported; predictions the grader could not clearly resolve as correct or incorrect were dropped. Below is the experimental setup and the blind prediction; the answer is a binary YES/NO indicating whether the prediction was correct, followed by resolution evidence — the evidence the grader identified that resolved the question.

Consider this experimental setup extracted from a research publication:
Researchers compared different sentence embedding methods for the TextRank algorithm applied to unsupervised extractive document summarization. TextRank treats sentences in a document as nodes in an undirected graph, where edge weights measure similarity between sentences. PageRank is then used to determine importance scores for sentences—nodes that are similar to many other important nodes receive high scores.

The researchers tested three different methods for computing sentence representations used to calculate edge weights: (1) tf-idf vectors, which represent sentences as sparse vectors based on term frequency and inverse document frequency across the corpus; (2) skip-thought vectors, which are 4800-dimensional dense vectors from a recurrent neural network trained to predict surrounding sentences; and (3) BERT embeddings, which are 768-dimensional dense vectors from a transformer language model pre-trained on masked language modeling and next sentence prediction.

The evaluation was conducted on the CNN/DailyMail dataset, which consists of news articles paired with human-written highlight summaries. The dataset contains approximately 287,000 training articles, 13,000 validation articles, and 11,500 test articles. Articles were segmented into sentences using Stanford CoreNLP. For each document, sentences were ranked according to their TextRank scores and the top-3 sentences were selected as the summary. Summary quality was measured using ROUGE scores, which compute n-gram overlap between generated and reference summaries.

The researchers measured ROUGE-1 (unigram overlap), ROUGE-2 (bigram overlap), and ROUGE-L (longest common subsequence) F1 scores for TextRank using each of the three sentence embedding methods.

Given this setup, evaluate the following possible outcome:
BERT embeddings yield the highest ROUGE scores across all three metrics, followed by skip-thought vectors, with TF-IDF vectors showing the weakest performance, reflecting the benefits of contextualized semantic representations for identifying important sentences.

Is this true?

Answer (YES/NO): NO